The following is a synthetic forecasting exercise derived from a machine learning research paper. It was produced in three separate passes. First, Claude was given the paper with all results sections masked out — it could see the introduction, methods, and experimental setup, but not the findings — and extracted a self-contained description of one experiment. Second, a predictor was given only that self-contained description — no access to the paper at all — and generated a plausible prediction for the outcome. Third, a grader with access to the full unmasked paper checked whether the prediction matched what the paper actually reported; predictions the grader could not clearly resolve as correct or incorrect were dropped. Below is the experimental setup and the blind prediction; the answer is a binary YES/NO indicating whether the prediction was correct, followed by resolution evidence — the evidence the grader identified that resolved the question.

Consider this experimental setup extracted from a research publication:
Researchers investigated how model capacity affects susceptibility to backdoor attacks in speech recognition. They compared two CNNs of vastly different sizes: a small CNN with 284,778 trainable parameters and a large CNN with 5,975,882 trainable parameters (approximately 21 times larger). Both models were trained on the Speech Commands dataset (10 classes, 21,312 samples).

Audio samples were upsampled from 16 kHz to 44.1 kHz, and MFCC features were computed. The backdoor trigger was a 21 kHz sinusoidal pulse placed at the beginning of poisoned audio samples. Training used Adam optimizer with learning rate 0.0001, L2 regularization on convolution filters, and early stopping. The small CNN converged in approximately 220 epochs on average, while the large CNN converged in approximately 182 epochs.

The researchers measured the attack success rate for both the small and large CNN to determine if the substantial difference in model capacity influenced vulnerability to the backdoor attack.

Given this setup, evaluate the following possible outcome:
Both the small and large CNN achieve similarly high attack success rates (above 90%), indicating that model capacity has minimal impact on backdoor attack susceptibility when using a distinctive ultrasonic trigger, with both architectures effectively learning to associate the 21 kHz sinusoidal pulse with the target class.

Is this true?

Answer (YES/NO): NO